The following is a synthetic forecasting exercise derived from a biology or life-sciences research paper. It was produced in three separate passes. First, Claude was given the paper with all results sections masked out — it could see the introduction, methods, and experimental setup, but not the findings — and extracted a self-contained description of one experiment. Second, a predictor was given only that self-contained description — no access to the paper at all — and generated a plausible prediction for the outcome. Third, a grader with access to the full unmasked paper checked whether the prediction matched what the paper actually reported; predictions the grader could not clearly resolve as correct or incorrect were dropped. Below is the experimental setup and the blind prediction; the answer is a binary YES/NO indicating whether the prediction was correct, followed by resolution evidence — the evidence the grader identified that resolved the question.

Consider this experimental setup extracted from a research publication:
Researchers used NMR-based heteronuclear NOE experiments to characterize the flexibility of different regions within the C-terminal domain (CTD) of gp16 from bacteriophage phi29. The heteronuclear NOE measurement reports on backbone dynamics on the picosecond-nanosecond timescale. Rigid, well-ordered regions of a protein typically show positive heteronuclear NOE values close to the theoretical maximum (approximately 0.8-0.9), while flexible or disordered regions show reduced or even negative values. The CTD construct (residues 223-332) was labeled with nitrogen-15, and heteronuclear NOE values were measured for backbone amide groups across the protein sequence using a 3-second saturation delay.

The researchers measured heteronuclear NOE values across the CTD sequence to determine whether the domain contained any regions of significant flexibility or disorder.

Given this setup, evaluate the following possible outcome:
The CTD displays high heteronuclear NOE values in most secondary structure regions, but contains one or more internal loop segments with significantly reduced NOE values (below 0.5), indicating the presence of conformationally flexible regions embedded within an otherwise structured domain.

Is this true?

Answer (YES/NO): NO